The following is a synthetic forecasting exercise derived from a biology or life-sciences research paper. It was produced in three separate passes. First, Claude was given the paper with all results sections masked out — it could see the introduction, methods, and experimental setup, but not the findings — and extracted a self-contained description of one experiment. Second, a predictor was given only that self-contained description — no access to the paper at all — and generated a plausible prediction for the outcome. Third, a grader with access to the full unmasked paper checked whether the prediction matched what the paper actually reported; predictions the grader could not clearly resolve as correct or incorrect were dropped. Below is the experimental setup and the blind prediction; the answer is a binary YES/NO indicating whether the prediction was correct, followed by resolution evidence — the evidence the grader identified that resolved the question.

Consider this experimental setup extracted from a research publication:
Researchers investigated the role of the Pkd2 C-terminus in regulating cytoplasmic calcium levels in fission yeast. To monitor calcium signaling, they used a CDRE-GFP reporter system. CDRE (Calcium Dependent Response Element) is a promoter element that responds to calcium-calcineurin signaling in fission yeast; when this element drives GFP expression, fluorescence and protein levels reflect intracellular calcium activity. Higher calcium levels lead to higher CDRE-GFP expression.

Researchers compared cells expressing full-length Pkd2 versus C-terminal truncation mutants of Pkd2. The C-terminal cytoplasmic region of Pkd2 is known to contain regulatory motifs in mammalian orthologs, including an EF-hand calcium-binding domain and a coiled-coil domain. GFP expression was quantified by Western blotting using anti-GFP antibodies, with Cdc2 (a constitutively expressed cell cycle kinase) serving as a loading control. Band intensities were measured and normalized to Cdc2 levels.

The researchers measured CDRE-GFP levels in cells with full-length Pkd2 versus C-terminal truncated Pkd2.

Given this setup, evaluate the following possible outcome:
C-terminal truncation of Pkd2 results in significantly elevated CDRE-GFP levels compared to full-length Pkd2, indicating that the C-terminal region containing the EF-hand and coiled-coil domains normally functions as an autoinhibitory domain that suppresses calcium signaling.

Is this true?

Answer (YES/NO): NO